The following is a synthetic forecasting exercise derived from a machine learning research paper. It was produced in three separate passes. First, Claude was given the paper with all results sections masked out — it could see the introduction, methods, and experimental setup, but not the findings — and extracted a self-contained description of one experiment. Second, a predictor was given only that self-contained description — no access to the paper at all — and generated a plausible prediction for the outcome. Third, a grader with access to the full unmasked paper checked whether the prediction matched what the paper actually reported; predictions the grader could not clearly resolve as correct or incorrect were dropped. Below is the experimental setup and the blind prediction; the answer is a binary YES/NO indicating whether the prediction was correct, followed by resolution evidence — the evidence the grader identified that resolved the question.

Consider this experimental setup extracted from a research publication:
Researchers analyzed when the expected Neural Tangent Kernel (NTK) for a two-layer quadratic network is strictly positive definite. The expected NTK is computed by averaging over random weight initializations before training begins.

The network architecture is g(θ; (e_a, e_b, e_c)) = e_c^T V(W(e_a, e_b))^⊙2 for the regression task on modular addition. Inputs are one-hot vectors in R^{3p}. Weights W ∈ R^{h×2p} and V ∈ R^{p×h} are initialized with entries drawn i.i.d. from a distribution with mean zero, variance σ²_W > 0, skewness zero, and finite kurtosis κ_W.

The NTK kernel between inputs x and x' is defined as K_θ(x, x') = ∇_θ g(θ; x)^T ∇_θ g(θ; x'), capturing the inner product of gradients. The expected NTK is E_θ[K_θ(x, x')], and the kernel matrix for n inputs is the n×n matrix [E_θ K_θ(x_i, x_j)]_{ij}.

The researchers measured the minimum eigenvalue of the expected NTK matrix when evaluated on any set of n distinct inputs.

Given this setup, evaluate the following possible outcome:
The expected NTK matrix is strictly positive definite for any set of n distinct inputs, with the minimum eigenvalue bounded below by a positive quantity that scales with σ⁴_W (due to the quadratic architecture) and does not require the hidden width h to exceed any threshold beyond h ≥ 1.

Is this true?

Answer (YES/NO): YES